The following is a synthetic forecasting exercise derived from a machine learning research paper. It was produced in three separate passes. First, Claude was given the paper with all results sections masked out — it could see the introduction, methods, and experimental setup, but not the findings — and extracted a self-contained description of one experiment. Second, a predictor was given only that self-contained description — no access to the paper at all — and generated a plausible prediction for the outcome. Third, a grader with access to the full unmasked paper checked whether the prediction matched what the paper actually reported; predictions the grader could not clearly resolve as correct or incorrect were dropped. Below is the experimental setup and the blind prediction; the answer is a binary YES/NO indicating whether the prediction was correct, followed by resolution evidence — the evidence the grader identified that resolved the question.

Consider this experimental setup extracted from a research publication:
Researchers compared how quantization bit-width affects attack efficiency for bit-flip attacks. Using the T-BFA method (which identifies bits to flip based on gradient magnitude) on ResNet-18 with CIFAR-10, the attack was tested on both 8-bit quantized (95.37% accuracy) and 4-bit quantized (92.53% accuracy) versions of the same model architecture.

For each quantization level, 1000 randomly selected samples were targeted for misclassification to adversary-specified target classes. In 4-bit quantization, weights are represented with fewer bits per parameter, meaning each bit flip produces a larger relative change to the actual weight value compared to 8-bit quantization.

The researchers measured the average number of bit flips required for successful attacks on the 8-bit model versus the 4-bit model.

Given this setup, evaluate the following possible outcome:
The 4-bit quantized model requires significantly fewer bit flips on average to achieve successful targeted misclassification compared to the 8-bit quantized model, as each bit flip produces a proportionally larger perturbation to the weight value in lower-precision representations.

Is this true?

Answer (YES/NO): YES